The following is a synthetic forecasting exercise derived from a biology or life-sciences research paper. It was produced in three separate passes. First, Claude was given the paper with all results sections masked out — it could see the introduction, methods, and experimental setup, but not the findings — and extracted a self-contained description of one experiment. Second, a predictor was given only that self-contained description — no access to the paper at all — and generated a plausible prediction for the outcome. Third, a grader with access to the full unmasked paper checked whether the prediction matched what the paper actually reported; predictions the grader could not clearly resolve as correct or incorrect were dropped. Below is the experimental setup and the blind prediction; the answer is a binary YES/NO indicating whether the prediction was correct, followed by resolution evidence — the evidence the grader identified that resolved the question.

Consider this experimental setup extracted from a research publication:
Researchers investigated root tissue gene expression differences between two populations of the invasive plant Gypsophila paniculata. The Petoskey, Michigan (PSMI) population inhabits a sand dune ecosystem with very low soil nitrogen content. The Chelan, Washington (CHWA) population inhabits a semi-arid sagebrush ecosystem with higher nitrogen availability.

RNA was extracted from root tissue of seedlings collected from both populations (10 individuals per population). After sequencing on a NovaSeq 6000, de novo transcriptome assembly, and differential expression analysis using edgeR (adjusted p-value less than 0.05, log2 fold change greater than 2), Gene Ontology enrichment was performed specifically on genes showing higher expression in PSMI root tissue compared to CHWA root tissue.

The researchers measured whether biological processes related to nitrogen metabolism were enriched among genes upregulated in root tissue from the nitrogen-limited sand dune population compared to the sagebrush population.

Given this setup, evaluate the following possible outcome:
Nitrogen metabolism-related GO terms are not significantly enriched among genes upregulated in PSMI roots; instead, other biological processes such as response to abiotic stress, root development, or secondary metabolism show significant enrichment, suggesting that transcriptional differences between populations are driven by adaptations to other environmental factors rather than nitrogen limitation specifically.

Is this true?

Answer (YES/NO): NO